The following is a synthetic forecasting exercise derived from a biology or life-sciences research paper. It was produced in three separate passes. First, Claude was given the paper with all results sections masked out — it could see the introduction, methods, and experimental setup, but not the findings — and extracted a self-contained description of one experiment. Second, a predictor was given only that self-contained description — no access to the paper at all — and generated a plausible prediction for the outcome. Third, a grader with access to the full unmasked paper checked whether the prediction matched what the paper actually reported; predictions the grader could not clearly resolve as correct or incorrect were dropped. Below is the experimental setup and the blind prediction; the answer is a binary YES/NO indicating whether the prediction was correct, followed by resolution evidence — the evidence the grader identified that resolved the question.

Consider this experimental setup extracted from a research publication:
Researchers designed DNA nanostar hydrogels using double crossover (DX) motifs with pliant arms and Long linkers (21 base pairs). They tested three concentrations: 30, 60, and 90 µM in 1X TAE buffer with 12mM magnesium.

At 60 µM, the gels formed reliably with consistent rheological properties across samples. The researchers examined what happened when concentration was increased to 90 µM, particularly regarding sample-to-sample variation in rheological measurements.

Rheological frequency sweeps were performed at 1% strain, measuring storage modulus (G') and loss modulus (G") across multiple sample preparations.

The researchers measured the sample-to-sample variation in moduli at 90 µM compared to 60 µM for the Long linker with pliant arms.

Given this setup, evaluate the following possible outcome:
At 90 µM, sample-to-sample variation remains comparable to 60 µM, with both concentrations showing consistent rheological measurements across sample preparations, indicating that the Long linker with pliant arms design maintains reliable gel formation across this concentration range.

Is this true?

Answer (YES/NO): NO